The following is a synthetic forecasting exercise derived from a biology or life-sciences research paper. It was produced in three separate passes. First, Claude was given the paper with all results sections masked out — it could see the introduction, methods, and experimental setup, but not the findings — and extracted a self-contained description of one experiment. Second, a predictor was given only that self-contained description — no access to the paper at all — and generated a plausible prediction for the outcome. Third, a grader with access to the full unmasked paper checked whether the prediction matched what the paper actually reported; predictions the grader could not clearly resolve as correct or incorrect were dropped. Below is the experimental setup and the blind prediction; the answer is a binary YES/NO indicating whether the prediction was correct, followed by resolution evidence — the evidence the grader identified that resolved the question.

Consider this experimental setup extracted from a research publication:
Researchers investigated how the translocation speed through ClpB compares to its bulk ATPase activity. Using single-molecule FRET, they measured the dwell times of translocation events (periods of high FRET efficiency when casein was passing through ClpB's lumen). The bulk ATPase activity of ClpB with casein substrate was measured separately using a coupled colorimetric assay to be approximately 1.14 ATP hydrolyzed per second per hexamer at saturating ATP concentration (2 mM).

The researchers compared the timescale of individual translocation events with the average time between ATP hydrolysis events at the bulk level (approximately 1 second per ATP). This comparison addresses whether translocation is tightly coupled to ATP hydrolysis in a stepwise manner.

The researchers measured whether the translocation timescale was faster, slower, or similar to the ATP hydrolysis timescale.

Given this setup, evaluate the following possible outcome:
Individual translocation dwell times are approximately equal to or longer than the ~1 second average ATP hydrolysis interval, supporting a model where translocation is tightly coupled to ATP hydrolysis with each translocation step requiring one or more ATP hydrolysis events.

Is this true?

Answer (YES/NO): NO